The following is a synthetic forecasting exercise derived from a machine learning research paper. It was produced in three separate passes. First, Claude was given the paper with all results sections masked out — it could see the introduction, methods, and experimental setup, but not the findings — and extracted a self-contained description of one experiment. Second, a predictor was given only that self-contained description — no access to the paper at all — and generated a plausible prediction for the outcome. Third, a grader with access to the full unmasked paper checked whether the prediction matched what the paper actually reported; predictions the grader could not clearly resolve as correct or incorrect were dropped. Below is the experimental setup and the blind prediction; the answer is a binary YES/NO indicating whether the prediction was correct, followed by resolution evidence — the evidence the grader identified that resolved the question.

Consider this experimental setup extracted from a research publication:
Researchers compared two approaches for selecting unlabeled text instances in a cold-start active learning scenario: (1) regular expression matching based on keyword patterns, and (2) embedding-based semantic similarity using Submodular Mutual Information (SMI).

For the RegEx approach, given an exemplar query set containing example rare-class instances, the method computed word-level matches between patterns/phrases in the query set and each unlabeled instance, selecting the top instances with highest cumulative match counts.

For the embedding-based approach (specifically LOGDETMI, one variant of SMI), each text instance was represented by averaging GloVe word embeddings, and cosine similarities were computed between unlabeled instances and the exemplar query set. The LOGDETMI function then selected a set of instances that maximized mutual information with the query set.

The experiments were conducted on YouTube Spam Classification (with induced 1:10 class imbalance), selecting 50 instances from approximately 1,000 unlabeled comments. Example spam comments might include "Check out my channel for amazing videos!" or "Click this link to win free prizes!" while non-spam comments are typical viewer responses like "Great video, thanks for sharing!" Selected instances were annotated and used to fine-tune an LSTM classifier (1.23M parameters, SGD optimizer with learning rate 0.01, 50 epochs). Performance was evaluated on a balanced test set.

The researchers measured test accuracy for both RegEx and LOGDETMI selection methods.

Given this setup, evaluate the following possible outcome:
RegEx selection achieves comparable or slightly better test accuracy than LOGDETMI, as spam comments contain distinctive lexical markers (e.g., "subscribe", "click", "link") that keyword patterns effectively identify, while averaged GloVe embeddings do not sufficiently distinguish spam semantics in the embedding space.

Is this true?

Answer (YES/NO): NO